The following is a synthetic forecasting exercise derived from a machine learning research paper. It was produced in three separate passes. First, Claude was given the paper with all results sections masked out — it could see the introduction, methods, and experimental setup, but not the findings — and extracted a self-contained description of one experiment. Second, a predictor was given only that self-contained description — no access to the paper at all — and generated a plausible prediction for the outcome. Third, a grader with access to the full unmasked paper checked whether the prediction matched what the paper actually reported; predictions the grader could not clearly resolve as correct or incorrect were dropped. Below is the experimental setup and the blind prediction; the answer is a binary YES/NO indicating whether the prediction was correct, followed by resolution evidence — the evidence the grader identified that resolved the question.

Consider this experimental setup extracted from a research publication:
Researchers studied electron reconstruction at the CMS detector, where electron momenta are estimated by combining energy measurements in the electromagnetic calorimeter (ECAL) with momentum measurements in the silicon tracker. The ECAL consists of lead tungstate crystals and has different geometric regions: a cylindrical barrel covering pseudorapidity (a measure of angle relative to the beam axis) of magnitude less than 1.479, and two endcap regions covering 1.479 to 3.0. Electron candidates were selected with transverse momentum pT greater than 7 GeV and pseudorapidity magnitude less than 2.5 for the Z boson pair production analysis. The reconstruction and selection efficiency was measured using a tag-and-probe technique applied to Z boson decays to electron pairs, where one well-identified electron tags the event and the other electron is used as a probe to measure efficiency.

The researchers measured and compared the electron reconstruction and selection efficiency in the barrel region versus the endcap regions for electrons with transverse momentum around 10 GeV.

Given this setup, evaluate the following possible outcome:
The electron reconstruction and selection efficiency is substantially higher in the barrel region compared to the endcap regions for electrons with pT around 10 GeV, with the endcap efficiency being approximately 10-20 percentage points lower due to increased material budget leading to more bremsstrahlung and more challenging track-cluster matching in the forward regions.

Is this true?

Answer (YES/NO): NO